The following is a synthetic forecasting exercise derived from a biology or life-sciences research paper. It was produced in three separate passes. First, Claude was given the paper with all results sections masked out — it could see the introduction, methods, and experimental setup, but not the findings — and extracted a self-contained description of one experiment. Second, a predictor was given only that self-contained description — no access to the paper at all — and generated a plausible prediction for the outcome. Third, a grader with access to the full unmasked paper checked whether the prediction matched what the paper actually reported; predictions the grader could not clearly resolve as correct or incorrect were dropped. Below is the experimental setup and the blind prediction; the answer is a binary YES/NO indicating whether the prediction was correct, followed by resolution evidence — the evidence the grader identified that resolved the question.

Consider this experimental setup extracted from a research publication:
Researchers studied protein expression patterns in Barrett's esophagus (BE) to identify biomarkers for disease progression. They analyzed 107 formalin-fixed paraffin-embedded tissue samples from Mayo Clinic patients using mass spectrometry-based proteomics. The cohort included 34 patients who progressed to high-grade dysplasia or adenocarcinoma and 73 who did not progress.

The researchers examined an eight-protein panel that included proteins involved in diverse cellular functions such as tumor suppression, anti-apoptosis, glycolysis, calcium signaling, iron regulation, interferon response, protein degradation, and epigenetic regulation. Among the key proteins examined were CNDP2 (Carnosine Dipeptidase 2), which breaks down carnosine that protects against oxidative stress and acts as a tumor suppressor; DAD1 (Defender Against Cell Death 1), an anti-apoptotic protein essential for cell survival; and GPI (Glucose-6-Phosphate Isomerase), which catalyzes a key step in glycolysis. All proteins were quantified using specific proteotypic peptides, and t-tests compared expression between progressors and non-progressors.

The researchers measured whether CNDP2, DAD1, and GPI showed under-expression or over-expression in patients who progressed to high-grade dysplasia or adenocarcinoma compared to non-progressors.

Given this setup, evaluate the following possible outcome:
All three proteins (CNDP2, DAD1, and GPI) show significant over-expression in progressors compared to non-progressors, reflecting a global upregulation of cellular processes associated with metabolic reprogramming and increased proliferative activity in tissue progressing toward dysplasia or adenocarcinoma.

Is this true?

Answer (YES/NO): NO